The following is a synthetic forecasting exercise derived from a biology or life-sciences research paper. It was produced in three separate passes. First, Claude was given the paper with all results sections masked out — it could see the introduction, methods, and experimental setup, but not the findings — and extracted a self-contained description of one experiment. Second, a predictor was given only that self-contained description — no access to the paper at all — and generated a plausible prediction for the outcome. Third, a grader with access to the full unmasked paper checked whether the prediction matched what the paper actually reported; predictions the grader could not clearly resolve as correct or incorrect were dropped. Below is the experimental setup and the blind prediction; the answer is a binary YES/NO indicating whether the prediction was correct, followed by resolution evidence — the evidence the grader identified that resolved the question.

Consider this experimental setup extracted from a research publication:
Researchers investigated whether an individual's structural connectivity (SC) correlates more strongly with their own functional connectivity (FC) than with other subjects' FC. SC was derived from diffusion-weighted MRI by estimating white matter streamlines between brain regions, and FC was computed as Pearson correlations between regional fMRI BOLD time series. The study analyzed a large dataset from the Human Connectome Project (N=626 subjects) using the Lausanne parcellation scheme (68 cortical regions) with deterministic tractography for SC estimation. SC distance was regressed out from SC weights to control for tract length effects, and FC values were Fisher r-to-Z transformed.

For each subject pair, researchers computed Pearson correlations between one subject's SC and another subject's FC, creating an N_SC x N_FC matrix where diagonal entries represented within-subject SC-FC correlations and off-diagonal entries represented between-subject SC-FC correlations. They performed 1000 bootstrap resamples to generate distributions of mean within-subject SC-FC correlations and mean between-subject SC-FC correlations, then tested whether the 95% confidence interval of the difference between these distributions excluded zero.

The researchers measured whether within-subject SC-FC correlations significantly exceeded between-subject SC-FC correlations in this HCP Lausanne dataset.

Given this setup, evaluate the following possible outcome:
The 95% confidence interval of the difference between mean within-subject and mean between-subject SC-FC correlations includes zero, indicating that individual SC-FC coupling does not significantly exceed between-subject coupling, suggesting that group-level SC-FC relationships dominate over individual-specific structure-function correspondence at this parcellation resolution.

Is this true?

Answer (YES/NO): YES